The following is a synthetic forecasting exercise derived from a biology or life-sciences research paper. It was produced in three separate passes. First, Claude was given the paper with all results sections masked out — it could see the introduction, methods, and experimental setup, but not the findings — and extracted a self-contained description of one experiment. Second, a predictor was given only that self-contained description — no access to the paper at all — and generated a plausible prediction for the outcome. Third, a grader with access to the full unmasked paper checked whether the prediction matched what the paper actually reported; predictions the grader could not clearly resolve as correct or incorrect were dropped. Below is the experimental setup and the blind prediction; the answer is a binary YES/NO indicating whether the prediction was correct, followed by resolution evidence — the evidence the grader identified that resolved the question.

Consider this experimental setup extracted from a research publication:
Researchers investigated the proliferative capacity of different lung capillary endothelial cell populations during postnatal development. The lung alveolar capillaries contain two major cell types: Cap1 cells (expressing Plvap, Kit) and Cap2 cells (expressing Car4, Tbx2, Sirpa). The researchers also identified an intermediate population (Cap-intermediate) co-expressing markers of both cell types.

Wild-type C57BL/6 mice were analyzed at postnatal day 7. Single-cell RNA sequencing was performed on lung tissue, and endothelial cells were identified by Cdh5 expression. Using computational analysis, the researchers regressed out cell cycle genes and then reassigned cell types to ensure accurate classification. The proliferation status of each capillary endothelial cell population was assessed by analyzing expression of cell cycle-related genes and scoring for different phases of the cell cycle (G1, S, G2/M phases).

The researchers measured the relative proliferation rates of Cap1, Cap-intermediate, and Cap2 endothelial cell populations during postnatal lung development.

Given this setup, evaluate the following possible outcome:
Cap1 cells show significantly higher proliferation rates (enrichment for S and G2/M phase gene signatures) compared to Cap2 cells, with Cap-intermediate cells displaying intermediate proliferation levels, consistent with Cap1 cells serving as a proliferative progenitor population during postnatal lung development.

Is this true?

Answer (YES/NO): NO